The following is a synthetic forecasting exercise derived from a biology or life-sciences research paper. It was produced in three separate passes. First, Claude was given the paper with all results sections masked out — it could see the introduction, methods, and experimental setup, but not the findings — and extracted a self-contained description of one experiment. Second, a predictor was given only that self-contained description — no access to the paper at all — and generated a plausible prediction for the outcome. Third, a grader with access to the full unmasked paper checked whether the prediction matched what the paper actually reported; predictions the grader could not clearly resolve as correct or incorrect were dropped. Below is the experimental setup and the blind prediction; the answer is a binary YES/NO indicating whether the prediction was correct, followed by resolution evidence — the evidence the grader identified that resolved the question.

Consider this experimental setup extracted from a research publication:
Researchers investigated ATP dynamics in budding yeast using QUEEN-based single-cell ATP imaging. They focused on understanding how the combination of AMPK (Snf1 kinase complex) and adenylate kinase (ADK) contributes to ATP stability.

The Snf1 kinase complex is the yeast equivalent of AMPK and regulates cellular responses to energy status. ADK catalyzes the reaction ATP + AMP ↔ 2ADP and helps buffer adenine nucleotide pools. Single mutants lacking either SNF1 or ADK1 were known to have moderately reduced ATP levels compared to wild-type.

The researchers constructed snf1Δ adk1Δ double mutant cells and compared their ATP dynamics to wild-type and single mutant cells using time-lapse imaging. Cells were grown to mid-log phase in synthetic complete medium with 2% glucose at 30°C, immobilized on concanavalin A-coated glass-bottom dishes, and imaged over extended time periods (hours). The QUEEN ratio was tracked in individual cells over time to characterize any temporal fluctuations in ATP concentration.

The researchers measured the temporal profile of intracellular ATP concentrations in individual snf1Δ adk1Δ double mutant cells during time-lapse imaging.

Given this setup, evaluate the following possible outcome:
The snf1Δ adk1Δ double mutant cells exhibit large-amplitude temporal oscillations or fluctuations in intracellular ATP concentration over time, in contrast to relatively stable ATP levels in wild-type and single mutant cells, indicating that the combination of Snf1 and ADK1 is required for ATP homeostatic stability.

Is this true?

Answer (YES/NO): YES